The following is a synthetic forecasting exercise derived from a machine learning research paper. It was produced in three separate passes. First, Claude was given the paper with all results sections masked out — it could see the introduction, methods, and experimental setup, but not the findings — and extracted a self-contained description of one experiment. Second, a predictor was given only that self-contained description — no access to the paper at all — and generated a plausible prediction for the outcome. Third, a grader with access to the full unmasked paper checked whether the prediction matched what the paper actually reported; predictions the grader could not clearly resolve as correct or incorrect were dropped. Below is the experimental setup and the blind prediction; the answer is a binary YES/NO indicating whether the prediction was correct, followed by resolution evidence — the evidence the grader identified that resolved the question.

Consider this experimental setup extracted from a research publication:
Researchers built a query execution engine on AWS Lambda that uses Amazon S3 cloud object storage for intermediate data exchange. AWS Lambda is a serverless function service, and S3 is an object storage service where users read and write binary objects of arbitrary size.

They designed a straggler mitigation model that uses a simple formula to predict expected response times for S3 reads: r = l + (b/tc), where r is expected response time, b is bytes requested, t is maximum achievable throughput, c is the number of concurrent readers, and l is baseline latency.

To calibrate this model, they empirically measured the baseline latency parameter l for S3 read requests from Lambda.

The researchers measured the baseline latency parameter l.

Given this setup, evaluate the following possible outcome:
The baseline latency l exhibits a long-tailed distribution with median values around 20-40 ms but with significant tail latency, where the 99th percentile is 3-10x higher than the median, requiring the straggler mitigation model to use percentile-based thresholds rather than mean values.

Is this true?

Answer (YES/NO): NO